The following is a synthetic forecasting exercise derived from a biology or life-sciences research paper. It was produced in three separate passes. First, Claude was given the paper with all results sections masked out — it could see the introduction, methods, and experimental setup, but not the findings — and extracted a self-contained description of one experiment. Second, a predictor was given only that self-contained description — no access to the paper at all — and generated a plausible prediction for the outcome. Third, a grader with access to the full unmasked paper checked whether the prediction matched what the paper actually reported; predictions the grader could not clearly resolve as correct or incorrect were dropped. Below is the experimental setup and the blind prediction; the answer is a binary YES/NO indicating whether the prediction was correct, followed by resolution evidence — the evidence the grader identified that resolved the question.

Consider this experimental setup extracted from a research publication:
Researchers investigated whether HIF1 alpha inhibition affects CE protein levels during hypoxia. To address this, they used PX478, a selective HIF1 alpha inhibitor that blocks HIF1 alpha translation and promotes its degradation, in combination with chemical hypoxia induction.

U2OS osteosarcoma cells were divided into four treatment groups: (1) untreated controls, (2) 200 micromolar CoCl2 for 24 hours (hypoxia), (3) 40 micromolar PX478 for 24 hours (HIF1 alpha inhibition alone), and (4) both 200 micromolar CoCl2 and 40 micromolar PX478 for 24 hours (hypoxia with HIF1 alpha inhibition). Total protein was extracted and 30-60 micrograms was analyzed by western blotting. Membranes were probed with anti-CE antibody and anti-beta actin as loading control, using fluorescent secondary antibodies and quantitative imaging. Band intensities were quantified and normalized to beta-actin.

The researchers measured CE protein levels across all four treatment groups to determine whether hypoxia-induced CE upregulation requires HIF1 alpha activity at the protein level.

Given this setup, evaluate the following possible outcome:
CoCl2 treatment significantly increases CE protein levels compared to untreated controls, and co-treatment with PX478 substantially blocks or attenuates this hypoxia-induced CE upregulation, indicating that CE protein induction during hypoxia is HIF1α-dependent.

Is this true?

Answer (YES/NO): YES